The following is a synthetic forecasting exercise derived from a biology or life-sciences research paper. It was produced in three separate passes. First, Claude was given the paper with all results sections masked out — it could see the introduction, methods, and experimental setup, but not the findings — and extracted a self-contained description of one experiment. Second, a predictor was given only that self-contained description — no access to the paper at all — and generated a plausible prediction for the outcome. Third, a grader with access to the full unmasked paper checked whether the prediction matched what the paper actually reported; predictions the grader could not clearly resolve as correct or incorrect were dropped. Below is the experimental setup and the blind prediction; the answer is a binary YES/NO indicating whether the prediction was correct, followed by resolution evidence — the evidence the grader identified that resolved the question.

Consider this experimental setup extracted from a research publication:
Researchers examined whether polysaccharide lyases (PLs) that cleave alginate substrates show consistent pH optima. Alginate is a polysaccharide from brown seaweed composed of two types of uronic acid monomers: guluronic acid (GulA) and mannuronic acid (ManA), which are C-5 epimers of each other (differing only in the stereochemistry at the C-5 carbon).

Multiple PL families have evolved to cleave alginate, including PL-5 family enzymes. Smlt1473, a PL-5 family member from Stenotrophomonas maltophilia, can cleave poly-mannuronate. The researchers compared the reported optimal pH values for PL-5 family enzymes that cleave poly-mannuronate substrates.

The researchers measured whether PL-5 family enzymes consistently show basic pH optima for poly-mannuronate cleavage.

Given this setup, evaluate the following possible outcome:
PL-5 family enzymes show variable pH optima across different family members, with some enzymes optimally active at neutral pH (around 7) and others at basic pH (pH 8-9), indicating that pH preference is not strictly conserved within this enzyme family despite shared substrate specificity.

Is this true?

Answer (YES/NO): NO